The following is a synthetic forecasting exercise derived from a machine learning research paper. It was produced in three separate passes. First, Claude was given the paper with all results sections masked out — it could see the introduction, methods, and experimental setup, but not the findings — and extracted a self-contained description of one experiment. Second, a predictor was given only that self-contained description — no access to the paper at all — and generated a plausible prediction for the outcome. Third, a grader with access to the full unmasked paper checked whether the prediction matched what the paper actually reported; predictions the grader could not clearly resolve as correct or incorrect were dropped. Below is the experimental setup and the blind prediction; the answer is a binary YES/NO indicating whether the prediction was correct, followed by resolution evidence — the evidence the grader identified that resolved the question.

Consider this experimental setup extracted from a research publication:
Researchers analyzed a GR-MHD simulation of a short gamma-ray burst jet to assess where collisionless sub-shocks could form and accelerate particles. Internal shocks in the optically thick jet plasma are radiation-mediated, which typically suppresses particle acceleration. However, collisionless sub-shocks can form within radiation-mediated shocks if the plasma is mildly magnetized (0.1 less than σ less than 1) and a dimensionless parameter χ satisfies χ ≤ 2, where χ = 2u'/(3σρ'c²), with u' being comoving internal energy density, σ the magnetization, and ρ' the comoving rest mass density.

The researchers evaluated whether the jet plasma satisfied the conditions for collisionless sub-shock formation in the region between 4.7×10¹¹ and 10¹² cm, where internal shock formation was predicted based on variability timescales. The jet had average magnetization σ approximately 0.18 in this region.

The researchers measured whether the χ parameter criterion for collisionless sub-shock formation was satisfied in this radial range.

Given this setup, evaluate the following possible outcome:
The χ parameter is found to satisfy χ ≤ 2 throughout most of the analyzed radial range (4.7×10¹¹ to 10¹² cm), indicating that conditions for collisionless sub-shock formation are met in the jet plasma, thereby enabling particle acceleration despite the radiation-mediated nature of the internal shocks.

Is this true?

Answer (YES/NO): YES